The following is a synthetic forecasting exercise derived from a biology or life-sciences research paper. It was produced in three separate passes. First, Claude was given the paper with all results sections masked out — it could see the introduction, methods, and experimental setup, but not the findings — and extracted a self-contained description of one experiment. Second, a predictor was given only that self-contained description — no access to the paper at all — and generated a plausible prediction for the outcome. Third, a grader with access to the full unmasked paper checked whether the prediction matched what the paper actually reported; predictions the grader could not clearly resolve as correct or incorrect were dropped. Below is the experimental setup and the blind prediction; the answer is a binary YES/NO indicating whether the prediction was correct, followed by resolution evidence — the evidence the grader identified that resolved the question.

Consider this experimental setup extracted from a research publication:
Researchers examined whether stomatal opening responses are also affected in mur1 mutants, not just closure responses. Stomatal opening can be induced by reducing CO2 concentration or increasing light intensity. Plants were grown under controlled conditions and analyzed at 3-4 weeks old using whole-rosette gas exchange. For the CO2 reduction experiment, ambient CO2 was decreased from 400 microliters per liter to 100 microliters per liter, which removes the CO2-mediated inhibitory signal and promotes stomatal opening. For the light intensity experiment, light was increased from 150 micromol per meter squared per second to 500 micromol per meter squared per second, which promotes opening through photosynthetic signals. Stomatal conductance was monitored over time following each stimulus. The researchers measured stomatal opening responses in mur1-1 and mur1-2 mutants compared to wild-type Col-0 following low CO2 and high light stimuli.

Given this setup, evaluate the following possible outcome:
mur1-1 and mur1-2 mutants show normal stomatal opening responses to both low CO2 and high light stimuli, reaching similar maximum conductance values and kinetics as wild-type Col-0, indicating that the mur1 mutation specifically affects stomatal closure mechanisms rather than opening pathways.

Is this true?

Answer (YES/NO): YES